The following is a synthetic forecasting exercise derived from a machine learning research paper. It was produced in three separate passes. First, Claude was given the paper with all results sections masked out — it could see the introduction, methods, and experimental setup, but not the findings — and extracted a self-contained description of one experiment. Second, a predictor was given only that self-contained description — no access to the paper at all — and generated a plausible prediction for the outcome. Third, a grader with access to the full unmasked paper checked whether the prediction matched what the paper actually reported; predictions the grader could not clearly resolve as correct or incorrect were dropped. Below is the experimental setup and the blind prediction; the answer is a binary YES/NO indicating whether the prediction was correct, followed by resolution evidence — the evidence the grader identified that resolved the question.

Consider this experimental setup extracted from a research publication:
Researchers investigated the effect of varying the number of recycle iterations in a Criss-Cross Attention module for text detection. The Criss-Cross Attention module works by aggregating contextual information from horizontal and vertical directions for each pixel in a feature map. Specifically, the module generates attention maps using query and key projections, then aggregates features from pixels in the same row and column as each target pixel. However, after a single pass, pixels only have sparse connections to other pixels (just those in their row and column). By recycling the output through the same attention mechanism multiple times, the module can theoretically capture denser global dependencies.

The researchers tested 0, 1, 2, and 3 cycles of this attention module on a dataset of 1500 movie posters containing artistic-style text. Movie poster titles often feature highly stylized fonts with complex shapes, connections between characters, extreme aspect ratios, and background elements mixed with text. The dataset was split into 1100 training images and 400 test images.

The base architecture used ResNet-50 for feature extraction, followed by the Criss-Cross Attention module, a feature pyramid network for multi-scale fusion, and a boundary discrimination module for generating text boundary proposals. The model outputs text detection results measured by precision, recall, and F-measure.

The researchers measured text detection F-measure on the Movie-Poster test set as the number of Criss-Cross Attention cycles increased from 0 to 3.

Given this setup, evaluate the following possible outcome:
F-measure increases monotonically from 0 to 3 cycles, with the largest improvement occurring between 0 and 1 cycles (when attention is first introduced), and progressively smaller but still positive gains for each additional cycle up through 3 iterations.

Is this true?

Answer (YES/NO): NO